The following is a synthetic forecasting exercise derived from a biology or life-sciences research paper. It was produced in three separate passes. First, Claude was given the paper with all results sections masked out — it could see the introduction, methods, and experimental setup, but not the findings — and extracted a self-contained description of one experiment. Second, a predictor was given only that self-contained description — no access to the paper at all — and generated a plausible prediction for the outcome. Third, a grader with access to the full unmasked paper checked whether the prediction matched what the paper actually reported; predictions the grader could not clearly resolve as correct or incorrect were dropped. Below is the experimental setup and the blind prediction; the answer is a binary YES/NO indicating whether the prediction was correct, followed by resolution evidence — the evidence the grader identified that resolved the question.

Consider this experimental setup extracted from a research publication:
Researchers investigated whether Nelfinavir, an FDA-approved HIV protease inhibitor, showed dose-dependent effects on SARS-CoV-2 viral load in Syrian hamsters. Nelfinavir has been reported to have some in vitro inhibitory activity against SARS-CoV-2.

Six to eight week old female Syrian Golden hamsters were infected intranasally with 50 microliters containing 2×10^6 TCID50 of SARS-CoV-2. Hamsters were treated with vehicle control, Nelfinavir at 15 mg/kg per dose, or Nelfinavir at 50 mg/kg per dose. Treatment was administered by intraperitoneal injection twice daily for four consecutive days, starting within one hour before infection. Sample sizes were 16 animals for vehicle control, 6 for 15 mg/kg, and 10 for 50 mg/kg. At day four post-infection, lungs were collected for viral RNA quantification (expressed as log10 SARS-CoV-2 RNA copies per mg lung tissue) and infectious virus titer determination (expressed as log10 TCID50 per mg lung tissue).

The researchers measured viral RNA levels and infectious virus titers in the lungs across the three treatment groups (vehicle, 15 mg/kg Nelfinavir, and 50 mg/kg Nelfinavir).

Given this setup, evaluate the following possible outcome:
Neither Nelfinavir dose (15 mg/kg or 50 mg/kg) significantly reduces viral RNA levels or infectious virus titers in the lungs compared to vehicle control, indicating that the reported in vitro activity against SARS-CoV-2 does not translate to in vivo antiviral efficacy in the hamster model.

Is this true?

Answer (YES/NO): YES